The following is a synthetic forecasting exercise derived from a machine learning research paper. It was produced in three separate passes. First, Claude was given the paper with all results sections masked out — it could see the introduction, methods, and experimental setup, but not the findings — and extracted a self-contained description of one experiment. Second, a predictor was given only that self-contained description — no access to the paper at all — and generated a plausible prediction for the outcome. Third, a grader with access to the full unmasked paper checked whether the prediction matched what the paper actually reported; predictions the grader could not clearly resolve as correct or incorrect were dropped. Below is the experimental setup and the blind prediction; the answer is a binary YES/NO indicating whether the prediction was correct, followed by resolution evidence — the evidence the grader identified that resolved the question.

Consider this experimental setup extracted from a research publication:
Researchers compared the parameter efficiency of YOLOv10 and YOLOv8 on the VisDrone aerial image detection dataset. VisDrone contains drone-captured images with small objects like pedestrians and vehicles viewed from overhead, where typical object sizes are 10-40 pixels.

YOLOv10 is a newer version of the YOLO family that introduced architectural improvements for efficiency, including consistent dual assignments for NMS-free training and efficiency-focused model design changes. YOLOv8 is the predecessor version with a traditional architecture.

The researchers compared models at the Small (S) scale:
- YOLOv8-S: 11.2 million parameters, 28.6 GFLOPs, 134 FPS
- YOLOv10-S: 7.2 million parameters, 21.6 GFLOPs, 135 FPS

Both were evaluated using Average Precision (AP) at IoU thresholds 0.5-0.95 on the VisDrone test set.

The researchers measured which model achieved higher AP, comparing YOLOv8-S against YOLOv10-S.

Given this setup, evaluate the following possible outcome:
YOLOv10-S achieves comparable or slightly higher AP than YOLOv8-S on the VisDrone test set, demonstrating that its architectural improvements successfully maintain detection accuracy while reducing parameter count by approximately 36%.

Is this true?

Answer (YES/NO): YES